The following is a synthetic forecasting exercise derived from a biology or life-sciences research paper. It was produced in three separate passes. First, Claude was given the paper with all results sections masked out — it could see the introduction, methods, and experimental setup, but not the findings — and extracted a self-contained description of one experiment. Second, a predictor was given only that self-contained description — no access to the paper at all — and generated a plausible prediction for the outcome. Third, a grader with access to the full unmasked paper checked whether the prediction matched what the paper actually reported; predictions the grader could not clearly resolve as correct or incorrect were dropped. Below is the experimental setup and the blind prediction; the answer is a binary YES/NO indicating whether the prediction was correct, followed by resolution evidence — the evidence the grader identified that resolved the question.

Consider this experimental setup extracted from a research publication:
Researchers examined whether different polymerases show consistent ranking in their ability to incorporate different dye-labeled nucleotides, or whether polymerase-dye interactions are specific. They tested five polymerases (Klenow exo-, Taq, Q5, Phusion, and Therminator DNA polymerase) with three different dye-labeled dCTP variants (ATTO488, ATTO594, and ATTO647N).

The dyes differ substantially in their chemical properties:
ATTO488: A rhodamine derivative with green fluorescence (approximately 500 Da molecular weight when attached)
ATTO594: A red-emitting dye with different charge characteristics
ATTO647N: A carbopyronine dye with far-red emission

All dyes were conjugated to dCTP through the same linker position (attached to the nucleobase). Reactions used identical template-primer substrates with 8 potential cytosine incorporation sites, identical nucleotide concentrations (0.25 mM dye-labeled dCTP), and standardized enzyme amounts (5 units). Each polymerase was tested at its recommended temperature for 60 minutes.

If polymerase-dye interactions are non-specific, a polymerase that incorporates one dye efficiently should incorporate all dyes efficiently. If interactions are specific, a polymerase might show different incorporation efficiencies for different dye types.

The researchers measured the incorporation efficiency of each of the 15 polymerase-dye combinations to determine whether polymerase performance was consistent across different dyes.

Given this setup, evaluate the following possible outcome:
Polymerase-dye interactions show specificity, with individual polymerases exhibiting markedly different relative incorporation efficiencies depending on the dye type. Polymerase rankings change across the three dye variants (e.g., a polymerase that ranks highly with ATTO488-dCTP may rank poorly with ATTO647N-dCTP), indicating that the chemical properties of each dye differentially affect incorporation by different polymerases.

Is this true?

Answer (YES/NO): NO